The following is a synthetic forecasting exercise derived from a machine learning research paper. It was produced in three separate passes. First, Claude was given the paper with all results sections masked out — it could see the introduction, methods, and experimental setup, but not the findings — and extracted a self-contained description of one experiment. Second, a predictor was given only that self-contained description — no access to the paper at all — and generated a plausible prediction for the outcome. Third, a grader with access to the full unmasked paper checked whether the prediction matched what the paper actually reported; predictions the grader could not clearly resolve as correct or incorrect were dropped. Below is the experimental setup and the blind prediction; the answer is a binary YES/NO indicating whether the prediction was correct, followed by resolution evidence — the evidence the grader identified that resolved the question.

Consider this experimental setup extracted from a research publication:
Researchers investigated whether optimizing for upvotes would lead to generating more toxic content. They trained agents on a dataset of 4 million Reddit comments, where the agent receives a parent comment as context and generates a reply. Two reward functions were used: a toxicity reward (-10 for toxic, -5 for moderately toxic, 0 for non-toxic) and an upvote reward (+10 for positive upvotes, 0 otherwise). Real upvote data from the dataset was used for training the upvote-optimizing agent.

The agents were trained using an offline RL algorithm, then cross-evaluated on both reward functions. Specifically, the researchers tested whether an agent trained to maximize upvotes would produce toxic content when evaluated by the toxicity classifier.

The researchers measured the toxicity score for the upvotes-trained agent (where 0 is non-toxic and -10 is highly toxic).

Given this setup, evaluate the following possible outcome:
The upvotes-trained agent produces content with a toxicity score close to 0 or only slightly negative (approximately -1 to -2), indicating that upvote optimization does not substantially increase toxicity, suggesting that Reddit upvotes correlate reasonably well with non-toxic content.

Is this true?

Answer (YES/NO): NO